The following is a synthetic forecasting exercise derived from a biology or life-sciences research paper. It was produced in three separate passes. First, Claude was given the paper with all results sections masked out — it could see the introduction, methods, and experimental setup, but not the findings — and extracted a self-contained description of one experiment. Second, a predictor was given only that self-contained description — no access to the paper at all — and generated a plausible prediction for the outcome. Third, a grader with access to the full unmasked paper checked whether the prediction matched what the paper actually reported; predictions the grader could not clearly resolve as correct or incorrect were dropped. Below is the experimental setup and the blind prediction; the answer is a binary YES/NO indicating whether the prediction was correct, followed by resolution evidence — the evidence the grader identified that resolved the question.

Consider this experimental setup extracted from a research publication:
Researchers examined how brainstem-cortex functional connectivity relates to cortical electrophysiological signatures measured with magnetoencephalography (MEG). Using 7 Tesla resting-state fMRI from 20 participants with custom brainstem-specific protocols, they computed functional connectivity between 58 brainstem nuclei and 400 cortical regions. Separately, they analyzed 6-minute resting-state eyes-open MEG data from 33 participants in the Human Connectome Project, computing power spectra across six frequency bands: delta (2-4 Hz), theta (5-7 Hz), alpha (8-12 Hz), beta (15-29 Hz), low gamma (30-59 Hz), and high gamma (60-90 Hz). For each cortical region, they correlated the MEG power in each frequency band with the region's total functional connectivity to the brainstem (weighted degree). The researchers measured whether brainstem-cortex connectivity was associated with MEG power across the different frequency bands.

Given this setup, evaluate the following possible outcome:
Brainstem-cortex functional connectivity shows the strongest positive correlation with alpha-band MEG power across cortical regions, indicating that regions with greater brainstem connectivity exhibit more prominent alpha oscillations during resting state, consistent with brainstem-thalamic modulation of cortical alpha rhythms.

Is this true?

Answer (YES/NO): NO